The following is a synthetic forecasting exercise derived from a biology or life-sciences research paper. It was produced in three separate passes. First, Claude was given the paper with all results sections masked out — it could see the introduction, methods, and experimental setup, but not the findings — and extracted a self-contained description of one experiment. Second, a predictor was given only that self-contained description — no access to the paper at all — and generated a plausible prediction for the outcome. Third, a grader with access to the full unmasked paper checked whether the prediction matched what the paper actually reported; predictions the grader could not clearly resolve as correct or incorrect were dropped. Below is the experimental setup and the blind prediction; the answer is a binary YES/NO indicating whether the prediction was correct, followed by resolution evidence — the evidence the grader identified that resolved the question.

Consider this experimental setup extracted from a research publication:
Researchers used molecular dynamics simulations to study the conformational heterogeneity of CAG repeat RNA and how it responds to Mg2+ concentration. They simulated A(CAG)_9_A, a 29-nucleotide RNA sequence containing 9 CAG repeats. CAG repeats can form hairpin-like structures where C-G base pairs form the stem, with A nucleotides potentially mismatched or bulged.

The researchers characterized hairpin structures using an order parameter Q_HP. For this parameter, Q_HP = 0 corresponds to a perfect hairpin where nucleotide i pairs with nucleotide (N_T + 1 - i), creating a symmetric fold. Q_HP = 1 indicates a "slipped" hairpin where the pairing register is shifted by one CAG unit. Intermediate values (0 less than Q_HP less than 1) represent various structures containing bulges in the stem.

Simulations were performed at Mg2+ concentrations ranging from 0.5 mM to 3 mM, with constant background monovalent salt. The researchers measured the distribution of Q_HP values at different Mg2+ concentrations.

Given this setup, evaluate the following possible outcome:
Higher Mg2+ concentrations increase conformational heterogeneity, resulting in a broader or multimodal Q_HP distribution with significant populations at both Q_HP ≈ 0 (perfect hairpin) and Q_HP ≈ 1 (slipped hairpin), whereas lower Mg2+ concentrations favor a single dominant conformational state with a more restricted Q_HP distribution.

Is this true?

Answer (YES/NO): NO